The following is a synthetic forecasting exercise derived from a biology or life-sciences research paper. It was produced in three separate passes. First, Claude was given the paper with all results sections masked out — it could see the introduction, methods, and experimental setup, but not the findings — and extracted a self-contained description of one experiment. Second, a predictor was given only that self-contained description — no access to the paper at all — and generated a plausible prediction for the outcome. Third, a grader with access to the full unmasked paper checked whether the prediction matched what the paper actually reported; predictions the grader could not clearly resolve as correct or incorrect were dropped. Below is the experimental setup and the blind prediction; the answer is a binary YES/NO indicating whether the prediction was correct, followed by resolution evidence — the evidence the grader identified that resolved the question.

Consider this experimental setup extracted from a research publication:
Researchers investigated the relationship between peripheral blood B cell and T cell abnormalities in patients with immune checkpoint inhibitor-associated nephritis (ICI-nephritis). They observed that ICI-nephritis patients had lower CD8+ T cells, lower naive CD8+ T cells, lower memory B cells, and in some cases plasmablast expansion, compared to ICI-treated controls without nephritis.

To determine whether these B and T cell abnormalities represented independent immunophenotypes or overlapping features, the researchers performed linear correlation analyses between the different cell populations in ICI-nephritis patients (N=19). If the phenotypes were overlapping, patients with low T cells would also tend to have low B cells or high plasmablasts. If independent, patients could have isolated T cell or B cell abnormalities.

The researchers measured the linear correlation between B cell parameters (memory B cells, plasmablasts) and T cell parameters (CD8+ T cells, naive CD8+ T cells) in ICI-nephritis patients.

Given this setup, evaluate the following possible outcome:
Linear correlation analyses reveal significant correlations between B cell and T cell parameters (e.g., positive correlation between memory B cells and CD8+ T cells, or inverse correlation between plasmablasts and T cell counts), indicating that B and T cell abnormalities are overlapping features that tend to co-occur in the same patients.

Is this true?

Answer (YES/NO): NO